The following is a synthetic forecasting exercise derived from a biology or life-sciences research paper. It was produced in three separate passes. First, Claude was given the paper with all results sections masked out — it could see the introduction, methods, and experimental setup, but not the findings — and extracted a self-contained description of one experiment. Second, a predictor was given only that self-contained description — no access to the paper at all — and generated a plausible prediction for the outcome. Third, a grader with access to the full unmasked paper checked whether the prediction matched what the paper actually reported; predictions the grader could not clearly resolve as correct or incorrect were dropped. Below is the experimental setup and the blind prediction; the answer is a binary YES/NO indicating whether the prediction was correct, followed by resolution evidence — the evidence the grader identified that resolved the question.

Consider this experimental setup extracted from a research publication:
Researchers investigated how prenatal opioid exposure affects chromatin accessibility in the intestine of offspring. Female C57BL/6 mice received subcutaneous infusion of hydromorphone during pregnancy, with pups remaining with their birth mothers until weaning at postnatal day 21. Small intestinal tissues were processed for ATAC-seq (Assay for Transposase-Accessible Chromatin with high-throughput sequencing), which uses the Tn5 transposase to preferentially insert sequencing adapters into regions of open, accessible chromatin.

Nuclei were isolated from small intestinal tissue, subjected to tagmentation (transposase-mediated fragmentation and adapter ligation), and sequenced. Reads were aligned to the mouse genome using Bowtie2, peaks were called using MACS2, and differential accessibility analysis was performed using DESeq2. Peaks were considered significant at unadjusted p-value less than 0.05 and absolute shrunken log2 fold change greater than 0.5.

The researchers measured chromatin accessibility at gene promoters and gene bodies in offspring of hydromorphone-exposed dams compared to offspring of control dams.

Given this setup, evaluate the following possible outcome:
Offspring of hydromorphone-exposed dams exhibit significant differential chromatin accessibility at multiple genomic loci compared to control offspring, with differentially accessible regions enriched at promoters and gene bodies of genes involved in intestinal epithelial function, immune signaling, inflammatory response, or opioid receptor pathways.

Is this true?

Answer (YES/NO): YES